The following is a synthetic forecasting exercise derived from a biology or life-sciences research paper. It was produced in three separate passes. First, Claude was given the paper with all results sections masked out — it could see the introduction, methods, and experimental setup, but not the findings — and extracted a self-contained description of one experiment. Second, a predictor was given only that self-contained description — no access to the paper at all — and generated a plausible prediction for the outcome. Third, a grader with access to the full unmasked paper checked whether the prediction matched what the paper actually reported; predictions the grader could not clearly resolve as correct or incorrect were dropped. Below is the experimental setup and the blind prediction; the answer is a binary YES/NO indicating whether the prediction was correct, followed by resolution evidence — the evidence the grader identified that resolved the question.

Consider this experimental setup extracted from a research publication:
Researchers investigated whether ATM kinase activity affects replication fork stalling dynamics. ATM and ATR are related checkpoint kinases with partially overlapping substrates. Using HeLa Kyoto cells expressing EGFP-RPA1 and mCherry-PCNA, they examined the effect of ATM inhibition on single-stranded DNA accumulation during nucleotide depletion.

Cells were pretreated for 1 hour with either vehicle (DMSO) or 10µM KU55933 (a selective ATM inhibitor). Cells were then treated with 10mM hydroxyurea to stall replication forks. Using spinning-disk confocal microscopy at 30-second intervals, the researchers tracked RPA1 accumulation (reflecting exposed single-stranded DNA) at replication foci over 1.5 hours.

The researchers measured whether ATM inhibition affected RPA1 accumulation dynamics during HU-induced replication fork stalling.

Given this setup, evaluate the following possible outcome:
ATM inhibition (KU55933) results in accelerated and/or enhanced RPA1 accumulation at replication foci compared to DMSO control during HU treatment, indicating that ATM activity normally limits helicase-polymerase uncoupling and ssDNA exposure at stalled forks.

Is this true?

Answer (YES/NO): NO